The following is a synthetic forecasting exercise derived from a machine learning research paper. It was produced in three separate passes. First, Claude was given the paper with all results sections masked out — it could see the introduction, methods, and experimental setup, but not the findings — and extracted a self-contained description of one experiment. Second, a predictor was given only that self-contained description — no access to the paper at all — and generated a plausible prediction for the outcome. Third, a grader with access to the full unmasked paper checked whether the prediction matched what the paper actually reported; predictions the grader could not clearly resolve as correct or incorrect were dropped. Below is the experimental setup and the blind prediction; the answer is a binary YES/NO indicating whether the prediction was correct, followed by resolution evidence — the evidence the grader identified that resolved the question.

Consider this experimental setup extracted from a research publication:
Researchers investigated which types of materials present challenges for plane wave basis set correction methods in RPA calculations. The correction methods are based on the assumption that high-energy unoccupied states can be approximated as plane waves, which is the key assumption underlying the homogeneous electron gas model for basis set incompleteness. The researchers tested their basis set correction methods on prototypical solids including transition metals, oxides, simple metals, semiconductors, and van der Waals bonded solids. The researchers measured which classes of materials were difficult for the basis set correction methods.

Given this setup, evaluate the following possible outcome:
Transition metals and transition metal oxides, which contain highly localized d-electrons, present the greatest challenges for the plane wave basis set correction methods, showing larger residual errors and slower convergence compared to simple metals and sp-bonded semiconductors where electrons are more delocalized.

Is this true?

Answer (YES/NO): NO